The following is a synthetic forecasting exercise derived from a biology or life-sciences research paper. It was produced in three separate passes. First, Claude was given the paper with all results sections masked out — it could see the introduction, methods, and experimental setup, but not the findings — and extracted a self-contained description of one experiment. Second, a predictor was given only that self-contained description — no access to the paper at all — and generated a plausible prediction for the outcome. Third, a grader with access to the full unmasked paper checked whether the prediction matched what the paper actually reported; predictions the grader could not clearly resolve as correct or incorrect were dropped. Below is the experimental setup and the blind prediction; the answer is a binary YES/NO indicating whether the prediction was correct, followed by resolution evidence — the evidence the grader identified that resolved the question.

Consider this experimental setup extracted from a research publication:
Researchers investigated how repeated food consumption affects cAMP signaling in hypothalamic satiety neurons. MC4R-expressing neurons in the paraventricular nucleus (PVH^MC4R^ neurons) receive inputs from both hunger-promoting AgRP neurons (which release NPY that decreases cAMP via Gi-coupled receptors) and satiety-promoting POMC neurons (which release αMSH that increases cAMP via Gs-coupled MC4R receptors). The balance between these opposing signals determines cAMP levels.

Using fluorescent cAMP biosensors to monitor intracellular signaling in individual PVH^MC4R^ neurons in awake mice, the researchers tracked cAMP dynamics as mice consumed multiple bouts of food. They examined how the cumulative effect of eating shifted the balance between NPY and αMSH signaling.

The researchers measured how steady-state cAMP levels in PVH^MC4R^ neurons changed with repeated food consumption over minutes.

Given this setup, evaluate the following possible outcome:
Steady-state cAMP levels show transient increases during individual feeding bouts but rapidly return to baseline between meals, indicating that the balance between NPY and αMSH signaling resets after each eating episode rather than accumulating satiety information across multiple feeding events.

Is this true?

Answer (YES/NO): NO